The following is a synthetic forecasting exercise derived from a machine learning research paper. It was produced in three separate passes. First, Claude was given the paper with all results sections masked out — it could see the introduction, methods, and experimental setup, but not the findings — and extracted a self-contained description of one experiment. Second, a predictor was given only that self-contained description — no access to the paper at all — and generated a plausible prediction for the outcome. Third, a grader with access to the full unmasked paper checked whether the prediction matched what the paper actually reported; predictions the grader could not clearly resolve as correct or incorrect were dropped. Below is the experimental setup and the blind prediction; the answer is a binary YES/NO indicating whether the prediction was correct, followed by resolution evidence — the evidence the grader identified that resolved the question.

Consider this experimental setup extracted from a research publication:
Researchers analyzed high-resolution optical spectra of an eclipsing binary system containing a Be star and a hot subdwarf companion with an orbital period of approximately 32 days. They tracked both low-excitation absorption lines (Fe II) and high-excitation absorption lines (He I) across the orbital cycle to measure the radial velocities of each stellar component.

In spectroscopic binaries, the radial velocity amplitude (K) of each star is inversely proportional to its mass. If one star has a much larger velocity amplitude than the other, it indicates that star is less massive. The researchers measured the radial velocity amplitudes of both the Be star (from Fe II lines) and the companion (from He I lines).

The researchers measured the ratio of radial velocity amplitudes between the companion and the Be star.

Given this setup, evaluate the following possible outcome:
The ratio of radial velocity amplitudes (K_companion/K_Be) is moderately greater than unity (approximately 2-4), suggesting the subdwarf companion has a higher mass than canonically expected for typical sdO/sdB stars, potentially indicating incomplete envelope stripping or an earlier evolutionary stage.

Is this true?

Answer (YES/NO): NO